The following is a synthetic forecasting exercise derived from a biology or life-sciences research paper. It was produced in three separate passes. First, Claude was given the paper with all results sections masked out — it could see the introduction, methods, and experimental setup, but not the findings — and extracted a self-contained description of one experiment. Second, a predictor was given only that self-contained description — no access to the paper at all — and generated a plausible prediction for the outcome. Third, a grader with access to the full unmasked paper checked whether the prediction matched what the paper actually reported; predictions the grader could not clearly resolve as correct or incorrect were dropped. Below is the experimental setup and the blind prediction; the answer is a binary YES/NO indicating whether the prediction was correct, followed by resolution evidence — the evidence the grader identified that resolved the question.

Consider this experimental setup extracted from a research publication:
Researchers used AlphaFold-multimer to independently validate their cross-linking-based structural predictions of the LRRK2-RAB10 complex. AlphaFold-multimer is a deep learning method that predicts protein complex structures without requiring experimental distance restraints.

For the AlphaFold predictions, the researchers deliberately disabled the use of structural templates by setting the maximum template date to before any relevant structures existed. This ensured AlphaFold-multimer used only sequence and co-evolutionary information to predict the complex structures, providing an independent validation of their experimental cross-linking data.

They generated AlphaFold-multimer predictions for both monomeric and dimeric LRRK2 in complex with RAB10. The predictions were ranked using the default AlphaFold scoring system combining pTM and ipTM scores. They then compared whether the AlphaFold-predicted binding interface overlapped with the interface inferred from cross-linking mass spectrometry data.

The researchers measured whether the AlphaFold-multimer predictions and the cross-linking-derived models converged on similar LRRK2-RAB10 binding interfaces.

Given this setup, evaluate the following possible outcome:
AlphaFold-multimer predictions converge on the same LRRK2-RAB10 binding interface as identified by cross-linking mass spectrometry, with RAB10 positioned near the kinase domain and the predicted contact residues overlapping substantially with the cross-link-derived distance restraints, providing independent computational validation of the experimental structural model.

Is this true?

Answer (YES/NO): YES